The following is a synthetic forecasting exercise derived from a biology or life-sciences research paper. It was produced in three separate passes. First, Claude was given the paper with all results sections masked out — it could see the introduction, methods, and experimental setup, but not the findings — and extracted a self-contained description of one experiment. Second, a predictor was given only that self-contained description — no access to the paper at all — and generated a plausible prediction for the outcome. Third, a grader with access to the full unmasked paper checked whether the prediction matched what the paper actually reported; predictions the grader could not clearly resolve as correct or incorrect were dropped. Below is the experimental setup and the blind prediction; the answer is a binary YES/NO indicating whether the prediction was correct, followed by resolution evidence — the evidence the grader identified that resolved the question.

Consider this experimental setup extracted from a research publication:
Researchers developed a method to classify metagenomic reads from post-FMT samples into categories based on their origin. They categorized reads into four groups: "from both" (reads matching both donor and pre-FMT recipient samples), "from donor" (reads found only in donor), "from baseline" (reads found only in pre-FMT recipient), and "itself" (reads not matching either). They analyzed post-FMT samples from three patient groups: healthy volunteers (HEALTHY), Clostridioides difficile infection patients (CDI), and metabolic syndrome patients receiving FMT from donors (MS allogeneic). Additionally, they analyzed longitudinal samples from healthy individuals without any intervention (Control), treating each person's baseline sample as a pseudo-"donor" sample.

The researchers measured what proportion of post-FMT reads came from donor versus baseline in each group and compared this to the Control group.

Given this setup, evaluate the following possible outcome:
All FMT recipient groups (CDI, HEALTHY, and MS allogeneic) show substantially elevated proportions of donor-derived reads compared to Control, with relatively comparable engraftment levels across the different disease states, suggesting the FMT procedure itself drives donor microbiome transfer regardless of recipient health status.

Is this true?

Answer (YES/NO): NO